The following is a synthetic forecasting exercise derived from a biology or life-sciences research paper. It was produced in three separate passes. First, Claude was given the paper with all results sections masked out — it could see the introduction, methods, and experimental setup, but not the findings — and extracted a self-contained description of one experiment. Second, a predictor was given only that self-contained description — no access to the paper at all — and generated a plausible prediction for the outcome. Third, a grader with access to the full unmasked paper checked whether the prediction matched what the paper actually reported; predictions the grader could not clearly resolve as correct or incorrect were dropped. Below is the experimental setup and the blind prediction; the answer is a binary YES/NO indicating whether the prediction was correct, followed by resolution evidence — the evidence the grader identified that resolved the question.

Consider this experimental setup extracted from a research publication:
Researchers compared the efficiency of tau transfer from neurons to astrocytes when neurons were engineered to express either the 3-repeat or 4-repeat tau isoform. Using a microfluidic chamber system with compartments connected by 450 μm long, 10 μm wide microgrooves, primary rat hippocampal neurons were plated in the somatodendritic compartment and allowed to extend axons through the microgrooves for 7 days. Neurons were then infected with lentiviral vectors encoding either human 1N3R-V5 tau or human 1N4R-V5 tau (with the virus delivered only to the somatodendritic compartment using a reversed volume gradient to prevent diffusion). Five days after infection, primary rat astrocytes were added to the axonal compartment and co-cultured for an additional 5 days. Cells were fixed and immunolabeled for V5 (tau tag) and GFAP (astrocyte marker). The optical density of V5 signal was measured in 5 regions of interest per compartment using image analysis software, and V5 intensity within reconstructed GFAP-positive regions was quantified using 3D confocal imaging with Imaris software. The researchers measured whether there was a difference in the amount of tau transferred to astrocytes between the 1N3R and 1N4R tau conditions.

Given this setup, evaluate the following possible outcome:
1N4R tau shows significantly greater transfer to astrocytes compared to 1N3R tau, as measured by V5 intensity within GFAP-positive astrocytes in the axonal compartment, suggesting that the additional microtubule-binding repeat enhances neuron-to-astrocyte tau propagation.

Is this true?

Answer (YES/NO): NO